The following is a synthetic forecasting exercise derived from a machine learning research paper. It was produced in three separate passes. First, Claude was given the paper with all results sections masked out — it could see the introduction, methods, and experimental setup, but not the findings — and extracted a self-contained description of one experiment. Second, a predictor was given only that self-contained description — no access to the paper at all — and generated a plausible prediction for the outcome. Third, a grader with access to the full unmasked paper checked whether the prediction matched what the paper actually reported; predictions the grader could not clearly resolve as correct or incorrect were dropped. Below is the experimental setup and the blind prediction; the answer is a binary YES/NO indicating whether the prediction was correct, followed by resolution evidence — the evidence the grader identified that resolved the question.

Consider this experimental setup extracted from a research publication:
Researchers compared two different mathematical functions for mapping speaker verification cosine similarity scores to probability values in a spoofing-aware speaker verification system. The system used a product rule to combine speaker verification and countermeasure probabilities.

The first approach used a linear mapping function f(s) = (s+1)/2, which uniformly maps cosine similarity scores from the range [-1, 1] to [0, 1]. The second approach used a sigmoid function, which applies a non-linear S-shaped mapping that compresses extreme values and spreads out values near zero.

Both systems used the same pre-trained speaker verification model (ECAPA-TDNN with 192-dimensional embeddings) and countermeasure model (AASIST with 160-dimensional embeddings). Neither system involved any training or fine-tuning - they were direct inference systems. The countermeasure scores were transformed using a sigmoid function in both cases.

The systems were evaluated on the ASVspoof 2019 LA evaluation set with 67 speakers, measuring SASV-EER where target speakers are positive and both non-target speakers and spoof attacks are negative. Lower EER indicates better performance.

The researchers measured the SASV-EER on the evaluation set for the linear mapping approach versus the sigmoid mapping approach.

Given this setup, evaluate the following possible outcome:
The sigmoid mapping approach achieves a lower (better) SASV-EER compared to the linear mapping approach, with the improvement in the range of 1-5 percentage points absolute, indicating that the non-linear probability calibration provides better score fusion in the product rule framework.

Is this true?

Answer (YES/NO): NO